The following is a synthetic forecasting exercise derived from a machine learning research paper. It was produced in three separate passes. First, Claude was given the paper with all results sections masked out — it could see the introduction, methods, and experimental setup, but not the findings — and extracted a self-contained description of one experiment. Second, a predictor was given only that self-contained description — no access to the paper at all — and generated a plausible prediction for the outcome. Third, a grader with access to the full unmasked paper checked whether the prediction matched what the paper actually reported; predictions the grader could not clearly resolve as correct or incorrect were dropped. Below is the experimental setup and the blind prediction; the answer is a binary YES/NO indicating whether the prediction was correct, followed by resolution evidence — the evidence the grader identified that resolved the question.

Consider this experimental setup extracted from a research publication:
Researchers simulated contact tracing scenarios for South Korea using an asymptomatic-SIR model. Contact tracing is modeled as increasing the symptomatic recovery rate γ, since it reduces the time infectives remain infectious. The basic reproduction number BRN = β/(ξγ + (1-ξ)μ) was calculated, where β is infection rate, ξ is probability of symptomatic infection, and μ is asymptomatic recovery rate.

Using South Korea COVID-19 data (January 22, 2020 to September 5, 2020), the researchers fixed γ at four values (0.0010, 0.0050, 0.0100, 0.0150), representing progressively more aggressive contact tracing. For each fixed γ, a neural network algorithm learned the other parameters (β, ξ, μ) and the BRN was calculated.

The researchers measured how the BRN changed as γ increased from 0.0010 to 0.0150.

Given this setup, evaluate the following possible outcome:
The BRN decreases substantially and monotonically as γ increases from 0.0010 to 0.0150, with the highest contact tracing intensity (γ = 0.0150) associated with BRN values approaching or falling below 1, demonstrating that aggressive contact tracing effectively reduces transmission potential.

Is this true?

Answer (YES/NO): NO